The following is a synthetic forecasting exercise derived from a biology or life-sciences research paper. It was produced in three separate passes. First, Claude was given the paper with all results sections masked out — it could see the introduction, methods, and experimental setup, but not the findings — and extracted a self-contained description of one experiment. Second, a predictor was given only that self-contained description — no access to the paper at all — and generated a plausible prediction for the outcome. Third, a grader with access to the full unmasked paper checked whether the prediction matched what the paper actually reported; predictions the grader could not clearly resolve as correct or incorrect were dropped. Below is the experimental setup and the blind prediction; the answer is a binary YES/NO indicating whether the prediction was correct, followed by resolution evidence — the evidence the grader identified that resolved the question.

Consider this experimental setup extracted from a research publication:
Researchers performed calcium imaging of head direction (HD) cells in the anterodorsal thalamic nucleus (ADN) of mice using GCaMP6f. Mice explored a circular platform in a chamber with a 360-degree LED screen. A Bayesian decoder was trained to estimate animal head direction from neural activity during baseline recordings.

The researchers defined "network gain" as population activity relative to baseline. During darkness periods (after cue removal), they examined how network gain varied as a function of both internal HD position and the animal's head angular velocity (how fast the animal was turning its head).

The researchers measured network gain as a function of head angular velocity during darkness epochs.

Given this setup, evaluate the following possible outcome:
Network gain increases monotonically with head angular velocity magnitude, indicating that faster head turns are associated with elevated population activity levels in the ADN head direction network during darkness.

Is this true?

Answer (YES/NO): YES